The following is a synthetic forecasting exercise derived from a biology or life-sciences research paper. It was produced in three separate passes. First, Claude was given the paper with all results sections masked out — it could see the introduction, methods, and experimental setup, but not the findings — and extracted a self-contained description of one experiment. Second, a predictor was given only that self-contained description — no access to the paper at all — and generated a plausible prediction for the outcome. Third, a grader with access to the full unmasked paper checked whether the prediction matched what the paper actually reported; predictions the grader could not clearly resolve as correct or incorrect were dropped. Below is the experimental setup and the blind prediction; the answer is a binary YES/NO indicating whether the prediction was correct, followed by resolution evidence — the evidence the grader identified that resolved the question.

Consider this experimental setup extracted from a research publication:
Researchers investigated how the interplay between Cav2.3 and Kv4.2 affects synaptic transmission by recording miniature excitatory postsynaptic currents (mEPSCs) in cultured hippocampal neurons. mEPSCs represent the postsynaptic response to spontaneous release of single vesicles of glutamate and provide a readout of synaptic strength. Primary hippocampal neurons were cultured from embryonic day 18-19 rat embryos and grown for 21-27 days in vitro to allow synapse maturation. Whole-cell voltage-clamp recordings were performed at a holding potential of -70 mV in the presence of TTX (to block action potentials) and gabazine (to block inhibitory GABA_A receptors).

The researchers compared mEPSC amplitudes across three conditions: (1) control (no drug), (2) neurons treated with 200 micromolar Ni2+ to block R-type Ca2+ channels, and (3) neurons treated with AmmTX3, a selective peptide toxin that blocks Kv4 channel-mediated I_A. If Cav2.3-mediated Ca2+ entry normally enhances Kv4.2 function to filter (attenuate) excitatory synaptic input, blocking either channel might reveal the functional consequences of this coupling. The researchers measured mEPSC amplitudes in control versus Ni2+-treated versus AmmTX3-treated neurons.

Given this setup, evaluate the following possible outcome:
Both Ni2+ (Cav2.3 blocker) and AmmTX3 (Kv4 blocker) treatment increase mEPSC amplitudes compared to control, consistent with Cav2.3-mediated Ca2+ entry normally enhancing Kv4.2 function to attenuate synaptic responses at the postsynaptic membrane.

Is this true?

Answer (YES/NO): YES